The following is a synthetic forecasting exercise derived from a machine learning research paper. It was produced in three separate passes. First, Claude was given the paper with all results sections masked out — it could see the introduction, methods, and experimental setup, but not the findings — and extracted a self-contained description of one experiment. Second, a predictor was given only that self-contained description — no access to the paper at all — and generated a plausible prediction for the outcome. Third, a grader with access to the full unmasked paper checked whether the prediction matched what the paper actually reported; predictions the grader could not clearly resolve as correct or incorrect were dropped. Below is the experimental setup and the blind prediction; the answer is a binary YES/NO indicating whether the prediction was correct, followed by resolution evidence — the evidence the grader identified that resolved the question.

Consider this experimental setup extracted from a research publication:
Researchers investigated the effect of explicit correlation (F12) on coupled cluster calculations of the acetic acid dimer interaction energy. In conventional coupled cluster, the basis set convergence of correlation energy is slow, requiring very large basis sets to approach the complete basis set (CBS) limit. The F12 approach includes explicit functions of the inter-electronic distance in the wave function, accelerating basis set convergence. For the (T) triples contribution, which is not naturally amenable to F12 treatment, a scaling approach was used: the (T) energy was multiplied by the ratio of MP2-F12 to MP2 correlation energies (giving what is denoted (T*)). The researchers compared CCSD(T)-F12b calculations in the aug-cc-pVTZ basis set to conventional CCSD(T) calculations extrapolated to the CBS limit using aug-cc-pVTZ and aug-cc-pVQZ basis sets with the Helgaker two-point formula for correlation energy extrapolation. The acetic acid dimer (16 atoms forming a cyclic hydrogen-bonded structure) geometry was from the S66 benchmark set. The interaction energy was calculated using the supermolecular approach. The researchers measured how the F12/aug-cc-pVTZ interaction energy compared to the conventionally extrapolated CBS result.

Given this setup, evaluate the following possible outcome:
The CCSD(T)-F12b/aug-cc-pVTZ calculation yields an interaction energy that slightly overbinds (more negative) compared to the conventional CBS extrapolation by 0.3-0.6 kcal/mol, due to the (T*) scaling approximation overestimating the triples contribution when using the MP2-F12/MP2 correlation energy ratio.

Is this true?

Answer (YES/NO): NO